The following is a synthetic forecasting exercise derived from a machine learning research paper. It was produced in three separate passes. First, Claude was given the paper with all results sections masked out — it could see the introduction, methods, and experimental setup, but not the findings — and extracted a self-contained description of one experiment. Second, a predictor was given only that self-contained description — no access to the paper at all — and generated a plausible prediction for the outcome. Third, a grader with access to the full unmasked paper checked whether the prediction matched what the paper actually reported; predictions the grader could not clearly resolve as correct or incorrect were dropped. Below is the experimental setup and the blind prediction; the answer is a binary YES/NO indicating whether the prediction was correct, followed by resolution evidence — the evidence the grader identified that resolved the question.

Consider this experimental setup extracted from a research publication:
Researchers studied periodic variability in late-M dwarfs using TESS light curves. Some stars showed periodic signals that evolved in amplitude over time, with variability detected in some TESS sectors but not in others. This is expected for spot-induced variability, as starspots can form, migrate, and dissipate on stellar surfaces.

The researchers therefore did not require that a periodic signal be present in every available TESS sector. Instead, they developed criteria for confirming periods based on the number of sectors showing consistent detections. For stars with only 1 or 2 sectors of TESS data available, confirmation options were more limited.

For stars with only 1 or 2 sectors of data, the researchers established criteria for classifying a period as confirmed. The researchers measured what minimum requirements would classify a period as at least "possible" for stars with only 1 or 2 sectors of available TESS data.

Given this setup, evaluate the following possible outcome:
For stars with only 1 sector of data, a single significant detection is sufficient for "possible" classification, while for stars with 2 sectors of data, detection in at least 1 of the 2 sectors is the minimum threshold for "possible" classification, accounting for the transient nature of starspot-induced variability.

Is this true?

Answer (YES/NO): YES